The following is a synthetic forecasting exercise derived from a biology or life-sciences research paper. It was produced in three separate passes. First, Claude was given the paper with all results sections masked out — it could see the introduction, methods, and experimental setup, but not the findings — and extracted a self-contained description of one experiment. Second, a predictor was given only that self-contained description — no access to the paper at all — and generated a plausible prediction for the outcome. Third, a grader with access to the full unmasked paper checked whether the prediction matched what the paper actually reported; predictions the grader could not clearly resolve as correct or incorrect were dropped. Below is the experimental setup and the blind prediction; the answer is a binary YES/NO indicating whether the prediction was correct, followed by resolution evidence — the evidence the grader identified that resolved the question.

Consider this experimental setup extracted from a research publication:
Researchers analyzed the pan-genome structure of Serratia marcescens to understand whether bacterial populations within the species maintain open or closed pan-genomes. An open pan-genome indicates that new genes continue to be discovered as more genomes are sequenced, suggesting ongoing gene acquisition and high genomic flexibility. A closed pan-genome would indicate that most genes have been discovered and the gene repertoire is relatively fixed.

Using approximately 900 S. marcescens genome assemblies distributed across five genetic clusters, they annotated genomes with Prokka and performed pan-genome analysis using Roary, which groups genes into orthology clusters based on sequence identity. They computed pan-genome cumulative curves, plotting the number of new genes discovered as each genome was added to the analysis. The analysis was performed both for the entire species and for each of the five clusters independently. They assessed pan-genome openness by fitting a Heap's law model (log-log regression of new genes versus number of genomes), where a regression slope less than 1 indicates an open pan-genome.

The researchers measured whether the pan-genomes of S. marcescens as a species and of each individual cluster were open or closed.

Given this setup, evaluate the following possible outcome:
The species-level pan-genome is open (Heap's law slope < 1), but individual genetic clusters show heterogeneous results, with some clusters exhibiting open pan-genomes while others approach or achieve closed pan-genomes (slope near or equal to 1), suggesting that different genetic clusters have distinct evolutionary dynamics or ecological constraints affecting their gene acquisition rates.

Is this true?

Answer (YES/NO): NO